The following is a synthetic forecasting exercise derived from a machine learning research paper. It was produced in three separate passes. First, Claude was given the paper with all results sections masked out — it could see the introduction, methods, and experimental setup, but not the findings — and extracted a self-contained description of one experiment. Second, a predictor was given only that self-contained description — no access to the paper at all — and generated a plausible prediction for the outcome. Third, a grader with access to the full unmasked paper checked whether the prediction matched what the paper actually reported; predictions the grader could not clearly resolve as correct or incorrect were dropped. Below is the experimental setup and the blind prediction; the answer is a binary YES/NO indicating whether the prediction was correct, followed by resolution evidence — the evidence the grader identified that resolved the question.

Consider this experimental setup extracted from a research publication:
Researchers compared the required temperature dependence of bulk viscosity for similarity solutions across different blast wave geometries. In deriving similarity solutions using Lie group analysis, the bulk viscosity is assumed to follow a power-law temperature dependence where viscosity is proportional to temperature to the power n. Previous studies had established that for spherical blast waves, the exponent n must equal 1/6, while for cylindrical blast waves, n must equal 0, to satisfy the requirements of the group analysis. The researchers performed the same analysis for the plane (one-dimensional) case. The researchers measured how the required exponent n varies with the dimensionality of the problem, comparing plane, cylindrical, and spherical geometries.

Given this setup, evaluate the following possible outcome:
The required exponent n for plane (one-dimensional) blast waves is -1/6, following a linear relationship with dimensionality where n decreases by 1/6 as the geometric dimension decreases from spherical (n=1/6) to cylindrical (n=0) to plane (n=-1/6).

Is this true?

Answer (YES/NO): NO